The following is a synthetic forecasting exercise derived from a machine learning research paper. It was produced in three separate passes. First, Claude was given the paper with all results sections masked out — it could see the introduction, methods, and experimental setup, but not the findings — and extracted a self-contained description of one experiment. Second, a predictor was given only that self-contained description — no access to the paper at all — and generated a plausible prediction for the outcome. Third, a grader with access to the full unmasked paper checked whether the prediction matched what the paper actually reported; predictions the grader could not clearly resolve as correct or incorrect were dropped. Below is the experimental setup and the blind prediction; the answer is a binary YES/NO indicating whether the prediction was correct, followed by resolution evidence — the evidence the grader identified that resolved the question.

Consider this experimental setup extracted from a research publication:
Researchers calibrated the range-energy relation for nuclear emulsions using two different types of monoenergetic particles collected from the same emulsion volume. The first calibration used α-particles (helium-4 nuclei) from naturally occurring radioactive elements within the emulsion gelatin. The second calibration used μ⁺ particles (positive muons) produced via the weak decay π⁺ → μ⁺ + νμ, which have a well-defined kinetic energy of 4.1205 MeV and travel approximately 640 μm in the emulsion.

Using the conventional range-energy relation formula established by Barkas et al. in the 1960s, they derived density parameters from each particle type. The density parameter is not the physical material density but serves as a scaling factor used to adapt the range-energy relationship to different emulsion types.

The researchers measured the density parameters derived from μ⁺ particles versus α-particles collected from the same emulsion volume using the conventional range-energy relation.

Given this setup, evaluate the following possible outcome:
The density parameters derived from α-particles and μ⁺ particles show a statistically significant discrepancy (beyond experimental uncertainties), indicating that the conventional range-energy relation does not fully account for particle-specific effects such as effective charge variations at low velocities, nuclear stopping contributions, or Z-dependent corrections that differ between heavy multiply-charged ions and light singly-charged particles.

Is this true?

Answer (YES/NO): YES